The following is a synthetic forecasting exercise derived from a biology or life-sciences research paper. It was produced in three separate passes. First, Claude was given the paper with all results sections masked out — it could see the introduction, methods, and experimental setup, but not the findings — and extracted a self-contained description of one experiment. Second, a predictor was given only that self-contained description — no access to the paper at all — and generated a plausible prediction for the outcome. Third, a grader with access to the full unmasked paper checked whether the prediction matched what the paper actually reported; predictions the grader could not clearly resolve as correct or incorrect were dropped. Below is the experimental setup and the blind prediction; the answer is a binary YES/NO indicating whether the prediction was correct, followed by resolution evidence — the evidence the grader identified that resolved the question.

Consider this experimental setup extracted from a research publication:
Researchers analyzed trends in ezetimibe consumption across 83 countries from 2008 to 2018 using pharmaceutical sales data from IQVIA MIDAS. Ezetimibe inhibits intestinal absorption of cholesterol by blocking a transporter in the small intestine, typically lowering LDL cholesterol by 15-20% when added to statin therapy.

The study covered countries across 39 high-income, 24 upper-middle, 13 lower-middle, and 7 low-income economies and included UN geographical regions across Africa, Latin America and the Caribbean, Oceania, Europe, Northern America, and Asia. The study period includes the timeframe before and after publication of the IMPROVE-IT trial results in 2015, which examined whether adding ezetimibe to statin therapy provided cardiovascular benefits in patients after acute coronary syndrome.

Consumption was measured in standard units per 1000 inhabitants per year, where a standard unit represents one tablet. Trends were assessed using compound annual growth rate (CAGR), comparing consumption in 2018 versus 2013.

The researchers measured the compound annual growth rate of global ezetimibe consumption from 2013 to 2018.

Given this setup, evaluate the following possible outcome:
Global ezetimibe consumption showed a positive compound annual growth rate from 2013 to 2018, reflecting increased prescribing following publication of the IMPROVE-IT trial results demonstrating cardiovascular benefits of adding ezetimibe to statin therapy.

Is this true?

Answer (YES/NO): YES